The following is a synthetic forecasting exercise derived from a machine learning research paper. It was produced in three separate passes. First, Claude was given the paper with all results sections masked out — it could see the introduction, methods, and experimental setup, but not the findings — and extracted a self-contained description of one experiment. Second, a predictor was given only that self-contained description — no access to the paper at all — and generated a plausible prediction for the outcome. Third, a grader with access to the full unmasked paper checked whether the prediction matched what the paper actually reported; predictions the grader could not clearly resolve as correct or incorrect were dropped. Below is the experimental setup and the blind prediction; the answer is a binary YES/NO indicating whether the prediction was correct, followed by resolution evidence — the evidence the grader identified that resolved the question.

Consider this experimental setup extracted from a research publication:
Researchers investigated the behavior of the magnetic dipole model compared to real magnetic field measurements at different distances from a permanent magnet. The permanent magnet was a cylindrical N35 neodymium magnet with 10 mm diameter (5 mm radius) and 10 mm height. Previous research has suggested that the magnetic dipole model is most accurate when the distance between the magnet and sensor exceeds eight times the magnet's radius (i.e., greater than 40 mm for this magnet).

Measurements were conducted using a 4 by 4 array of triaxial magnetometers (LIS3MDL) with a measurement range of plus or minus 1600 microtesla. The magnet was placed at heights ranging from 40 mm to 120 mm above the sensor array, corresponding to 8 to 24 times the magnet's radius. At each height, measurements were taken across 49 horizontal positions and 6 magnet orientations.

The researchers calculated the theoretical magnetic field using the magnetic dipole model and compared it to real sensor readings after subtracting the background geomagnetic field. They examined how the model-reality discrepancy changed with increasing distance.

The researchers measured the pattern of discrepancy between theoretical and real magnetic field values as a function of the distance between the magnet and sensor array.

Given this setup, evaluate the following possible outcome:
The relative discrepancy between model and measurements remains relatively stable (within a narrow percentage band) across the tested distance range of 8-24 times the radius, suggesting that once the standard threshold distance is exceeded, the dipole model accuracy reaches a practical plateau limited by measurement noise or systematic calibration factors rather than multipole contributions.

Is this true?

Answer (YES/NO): NO